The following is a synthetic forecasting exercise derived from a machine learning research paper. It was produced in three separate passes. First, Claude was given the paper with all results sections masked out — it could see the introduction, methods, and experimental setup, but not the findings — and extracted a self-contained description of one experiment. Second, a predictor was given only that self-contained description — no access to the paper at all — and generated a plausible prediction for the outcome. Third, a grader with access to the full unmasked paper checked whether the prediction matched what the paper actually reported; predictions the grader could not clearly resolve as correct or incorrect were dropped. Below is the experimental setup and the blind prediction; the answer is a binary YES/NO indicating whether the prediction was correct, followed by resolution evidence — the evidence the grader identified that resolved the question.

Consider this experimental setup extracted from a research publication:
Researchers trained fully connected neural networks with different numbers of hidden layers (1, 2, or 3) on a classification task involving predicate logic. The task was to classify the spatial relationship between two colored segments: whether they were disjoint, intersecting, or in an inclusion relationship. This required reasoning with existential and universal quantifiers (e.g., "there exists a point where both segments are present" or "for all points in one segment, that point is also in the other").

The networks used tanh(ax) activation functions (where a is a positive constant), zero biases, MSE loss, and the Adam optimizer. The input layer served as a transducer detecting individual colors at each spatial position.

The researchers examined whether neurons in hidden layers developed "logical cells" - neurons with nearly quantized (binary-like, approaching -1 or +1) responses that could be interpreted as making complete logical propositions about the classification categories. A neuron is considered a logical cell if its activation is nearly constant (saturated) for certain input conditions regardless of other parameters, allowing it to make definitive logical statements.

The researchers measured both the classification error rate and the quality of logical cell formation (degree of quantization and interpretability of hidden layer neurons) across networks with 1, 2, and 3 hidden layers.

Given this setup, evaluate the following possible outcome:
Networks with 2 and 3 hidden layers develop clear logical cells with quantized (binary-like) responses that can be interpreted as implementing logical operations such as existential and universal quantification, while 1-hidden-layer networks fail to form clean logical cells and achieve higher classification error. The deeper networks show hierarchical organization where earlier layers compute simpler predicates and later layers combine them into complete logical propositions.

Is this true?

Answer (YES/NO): NO